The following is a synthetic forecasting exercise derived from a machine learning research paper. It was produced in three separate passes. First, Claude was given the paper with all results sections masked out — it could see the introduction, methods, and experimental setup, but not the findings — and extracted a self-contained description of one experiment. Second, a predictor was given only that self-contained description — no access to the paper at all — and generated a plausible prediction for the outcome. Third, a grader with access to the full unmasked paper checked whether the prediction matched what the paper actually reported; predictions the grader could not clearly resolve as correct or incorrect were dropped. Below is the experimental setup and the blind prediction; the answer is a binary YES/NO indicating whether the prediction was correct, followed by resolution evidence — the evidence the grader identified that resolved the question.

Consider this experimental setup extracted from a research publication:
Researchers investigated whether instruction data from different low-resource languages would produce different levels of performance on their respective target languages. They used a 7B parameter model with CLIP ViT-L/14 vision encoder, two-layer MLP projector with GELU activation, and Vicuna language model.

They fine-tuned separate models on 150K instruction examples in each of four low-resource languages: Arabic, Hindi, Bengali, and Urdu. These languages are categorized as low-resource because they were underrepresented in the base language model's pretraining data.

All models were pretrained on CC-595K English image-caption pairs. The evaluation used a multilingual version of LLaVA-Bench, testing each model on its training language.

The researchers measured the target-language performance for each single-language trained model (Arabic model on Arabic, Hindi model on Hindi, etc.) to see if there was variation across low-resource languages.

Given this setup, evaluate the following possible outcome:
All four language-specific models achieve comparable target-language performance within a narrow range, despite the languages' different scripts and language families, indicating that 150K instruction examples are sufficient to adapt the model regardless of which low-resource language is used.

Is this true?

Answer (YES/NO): NO